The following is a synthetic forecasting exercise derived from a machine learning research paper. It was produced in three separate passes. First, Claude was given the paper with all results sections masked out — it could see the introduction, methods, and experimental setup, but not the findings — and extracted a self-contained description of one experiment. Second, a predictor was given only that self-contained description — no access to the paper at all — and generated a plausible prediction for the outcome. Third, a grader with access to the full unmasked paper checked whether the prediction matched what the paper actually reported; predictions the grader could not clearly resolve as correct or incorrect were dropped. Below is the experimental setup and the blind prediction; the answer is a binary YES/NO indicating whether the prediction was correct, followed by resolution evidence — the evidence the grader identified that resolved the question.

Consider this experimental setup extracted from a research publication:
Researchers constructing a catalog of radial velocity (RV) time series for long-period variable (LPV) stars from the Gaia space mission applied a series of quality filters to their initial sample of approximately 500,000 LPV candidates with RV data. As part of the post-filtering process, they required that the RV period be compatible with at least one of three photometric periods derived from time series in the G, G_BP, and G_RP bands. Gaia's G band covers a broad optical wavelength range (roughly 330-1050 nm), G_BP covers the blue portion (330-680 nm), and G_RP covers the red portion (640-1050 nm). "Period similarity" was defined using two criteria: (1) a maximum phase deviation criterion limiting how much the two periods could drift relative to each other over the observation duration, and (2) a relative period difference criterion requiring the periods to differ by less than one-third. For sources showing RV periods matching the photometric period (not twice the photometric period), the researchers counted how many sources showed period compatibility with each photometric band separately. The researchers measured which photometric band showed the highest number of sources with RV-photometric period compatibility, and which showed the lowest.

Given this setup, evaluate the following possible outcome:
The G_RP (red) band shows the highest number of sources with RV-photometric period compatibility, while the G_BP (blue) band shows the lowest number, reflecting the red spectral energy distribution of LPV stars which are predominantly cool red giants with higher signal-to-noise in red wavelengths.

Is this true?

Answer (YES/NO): YES